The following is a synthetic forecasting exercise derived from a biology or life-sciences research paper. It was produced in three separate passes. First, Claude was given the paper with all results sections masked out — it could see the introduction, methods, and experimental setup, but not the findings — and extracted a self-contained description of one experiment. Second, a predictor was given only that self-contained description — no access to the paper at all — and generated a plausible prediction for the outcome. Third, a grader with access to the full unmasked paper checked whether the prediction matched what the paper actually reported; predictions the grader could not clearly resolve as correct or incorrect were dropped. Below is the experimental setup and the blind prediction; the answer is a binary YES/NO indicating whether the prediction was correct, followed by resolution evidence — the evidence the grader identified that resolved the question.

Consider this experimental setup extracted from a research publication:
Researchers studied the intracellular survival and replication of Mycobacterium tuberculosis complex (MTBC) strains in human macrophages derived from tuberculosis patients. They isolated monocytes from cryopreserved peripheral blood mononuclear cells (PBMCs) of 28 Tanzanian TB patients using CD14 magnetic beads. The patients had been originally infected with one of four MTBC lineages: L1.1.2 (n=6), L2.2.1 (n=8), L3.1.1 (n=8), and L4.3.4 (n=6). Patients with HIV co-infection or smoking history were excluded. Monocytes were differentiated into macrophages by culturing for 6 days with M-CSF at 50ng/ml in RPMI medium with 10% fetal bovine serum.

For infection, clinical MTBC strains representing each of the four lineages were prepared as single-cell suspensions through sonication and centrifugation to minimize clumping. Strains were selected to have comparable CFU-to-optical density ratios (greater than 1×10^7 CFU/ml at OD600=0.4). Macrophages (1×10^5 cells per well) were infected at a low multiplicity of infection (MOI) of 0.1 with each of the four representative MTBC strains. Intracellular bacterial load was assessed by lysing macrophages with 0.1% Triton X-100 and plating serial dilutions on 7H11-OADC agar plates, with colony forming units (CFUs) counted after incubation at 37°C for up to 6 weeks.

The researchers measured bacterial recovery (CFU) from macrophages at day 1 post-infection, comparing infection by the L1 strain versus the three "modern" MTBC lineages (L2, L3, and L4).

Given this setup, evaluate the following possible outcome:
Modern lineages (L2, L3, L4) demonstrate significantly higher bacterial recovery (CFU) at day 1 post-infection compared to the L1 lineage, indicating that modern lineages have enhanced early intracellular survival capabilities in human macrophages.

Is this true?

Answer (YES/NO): YES